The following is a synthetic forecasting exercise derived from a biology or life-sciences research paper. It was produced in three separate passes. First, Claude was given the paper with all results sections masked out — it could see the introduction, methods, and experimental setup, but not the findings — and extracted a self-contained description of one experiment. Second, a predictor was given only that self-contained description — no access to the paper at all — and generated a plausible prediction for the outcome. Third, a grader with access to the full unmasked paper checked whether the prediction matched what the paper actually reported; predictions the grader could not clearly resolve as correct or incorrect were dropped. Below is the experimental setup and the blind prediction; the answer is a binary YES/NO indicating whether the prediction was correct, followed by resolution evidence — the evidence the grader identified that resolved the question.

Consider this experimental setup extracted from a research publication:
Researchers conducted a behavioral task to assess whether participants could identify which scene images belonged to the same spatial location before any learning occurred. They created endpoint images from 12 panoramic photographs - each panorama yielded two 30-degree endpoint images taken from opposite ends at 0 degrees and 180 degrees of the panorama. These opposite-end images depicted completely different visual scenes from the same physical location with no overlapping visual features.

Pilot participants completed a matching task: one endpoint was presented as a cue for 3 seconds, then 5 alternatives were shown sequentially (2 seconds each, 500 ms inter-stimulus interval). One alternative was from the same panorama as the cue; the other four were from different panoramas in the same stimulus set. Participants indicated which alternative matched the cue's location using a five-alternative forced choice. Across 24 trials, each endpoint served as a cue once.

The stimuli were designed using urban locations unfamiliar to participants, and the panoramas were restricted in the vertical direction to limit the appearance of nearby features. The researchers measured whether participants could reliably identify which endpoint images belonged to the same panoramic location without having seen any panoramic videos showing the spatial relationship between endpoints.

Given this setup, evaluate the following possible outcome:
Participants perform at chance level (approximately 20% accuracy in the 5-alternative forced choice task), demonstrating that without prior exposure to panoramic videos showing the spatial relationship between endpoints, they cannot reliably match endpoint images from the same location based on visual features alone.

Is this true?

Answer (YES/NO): YES